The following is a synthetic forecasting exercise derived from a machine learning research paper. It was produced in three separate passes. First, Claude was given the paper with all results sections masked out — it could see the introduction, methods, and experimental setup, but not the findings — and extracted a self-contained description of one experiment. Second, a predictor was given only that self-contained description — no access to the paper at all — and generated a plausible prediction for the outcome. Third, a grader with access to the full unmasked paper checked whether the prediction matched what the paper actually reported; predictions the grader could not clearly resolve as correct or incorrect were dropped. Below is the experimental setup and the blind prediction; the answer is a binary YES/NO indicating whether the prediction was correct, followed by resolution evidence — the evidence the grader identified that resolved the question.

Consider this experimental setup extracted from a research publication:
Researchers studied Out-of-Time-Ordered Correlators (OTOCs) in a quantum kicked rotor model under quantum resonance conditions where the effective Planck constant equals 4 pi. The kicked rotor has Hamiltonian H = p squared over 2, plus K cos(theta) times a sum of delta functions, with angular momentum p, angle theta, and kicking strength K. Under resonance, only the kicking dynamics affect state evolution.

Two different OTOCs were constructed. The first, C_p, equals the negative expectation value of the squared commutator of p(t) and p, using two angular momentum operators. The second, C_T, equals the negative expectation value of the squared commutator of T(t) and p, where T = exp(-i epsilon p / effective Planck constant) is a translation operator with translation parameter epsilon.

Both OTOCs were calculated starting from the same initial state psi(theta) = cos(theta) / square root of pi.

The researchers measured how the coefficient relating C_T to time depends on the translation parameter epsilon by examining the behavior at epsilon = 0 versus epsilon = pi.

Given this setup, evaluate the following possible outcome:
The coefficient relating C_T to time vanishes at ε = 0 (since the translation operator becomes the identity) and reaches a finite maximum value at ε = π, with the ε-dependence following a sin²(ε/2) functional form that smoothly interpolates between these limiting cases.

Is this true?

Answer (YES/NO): NO